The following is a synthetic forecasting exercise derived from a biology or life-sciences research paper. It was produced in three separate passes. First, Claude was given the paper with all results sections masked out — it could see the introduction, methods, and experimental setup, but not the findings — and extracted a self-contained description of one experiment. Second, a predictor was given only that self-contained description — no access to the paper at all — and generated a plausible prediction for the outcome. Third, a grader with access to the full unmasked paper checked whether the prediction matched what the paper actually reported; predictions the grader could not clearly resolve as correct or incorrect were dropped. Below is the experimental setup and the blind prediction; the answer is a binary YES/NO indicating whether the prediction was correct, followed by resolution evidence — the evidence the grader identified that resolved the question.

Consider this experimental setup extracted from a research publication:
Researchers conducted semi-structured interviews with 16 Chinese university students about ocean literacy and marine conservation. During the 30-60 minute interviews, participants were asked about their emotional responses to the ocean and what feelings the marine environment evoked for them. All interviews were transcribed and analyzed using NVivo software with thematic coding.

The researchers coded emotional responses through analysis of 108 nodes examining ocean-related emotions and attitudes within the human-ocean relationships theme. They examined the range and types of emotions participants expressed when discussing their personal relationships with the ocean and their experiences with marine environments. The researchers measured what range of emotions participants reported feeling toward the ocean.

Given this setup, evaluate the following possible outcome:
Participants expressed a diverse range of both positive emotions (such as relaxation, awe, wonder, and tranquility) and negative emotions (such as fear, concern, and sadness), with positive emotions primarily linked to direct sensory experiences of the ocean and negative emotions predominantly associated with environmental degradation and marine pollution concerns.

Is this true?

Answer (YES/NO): NO